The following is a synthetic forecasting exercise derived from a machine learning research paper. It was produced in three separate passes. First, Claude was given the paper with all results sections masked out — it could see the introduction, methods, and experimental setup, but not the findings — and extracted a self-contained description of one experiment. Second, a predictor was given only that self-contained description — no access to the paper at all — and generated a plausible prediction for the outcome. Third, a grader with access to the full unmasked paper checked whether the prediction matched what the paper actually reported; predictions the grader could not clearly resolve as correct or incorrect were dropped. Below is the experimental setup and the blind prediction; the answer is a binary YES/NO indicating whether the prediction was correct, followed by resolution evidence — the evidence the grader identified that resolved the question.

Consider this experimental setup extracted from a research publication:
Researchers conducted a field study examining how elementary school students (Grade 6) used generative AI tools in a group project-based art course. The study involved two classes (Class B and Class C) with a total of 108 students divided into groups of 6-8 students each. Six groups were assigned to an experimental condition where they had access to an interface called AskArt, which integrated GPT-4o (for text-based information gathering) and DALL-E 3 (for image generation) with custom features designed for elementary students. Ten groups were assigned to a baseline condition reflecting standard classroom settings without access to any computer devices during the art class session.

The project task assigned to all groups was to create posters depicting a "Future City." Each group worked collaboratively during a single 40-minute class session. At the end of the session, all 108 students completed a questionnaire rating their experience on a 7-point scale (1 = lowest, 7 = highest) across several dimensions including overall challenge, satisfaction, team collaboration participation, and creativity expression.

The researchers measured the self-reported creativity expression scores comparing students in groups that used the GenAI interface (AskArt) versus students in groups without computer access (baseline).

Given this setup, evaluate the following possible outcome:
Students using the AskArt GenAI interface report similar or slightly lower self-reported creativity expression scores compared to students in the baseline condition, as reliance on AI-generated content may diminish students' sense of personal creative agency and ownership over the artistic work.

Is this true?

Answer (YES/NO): YES